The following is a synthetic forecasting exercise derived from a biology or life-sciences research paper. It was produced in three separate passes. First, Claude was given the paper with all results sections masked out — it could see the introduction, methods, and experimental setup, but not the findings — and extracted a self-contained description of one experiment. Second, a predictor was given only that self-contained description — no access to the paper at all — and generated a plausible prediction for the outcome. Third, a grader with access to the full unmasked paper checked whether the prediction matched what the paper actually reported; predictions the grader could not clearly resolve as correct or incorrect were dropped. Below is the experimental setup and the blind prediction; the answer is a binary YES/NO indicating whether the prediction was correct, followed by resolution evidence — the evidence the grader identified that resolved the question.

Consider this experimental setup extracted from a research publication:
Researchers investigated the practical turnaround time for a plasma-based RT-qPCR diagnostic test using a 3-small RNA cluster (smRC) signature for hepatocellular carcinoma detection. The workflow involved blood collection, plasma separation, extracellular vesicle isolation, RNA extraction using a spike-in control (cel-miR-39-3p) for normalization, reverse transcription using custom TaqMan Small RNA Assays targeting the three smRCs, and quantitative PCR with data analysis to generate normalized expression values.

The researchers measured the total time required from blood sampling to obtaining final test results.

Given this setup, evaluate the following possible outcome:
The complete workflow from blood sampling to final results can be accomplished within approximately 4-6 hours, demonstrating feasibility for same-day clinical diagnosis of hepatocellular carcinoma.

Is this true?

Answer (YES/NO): NO